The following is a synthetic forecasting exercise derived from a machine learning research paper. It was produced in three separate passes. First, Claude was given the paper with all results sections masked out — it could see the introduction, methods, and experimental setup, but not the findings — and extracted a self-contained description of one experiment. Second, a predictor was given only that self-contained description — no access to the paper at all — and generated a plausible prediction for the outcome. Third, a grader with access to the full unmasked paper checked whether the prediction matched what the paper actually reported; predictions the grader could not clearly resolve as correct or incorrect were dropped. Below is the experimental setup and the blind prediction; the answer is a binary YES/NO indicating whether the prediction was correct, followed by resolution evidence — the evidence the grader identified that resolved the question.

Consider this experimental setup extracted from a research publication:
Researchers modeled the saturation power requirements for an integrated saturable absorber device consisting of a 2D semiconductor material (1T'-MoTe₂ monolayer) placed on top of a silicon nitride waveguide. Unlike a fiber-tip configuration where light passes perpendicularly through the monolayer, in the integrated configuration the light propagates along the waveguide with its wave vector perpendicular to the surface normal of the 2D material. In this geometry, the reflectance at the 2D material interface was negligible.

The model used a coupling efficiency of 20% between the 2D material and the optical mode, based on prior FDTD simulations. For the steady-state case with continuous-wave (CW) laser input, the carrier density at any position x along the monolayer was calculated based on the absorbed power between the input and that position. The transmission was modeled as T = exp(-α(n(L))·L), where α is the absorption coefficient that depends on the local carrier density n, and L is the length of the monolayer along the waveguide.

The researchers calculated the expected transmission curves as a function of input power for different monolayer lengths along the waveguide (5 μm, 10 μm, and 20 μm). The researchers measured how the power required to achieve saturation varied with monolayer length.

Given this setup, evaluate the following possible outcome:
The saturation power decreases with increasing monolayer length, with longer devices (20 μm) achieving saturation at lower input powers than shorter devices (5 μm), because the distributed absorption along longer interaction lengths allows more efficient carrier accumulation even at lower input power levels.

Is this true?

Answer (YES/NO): NO